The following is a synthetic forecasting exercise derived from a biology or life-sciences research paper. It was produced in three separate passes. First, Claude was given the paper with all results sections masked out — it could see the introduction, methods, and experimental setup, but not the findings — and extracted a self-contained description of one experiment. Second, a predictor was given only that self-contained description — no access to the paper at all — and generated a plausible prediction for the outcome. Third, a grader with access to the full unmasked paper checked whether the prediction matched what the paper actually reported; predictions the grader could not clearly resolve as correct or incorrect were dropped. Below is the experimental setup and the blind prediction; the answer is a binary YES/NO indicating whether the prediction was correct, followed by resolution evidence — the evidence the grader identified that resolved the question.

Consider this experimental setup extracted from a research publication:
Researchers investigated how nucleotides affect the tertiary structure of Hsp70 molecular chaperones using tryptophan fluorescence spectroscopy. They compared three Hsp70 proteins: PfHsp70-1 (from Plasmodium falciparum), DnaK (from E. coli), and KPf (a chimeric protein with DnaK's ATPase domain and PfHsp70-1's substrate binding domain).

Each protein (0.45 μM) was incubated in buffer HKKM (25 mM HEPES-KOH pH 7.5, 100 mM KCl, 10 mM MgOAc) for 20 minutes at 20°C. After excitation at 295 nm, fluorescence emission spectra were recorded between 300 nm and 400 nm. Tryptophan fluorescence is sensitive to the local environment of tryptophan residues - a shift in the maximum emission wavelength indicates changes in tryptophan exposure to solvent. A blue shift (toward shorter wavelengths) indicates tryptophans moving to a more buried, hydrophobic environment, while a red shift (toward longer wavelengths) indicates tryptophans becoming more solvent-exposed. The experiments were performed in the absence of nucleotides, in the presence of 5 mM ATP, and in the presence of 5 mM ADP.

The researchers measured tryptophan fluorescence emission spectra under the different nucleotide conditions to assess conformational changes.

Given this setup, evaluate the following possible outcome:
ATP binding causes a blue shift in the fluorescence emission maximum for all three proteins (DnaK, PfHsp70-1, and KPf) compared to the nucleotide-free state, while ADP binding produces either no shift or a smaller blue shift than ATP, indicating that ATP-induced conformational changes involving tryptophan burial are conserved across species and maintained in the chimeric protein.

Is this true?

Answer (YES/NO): NO